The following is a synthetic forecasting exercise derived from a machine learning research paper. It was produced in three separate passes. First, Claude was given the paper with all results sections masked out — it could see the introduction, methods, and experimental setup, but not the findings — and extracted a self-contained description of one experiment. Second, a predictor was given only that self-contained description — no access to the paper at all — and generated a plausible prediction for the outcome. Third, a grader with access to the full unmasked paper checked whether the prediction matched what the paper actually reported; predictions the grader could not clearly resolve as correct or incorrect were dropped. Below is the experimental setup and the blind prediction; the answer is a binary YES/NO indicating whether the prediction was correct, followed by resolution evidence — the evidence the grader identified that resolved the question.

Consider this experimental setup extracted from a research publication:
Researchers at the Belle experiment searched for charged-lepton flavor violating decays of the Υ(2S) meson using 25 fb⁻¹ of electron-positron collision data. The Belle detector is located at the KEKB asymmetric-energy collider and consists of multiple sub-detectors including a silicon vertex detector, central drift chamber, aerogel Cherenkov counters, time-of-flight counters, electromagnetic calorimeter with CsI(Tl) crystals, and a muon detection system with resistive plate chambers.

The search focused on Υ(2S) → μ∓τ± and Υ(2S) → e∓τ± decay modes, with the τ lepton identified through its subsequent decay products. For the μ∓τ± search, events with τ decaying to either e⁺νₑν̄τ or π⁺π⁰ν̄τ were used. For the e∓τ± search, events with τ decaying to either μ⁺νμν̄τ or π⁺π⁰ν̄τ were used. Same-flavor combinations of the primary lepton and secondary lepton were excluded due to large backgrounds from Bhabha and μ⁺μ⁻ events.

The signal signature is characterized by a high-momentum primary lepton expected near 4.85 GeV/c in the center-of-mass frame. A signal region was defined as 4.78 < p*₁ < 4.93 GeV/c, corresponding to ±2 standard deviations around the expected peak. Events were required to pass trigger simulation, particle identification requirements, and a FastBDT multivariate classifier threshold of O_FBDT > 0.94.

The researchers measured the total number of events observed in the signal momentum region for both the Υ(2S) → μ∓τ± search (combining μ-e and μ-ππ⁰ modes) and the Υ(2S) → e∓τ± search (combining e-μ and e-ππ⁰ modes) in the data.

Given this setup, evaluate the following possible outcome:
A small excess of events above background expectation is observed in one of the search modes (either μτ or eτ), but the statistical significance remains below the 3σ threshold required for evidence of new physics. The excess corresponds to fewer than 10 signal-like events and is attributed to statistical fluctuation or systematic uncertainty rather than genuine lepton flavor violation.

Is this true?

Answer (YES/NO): YES